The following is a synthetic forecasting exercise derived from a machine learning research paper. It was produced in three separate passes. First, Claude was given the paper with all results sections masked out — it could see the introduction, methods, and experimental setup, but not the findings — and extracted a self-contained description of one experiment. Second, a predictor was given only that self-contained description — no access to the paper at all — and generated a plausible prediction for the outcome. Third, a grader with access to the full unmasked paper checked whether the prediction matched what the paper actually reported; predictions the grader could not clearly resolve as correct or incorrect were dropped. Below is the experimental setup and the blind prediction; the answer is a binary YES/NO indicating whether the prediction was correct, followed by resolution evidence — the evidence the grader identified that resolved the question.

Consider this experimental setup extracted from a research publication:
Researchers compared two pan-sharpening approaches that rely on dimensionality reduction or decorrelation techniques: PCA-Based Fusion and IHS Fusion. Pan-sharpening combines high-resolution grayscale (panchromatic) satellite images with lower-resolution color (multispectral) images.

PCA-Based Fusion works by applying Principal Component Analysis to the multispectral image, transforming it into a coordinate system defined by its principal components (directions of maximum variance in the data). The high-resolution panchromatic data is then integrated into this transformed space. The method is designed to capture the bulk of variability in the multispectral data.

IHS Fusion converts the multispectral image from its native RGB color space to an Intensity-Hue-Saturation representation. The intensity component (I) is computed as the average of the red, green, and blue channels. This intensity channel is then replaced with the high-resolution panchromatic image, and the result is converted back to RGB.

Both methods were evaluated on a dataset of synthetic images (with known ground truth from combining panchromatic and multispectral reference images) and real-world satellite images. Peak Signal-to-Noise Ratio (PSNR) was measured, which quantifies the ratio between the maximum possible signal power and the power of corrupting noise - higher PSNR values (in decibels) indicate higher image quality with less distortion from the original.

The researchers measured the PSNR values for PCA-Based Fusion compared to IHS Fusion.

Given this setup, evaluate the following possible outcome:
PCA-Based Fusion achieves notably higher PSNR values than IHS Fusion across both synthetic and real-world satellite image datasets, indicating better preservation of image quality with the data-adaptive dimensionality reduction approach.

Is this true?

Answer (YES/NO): NO